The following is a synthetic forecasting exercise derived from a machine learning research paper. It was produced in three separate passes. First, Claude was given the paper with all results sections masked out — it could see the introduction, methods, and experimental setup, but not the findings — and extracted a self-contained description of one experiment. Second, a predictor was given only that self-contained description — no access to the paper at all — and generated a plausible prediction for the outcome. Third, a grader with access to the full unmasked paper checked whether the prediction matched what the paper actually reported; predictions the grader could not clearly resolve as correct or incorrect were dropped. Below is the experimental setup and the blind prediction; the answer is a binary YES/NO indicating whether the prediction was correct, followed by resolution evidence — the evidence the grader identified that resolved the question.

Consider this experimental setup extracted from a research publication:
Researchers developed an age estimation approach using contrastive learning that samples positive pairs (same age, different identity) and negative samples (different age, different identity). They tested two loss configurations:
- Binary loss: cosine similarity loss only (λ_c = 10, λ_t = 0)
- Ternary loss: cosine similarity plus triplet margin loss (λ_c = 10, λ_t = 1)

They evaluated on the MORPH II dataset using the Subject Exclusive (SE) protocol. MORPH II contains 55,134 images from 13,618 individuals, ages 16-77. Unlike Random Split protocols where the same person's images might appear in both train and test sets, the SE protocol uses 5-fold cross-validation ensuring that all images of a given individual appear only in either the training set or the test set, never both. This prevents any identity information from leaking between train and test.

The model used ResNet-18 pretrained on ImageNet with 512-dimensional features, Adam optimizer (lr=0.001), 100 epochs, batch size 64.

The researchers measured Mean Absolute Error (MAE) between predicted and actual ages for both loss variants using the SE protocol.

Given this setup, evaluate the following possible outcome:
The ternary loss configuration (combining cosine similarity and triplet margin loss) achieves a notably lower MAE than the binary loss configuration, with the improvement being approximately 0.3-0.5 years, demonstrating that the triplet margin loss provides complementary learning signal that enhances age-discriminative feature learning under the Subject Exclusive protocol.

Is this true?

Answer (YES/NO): NO